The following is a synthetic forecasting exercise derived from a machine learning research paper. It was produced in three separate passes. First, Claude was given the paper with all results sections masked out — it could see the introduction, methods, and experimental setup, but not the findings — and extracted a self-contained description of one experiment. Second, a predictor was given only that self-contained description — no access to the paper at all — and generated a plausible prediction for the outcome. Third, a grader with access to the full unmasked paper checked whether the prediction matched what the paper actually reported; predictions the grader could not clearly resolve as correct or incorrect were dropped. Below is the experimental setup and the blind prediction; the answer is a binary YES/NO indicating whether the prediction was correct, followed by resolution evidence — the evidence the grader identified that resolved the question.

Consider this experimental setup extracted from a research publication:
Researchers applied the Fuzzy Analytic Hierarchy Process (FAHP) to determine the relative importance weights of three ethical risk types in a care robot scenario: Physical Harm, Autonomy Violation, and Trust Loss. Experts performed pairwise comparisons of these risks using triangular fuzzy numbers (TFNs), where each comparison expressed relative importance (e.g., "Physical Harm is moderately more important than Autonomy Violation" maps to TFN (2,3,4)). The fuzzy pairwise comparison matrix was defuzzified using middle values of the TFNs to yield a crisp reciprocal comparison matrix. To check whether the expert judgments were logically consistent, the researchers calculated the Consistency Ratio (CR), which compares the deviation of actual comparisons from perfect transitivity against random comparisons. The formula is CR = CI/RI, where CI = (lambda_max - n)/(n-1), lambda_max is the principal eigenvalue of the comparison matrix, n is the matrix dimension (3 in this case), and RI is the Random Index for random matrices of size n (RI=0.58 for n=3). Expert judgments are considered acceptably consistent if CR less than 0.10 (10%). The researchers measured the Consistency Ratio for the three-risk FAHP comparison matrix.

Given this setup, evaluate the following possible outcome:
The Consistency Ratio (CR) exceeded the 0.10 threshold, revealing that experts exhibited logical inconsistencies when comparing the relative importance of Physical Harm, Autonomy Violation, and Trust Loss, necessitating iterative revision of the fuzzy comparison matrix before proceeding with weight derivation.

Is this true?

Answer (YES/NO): NO